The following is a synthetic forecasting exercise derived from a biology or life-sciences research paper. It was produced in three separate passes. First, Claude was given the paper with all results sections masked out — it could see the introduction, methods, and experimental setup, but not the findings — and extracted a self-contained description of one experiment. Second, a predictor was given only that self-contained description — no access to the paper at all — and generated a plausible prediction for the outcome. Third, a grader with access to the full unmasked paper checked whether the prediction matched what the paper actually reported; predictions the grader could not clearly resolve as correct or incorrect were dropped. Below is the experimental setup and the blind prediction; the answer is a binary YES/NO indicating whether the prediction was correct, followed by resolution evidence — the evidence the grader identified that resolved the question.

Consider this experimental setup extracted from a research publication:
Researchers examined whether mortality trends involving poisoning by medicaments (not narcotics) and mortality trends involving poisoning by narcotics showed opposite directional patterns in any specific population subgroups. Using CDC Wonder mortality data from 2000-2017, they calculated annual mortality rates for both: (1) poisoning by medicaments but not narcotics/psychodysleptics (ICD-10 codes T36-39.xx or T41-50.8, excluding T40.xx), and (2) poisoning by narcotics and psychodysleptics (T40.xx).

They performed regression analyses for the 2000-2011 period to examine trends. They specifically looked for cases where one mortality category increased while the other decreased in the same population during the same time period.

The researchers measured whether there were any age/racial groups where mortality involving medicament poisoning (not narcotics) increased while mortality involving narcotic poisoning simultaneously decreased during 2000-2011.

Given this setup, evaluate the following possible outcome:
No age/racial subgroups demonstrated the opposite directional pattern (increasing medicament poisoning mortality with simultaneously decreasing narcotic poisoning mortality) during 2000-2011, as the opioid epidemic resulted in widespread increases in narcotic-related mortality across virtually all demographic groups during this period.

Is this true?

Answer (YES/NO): NO